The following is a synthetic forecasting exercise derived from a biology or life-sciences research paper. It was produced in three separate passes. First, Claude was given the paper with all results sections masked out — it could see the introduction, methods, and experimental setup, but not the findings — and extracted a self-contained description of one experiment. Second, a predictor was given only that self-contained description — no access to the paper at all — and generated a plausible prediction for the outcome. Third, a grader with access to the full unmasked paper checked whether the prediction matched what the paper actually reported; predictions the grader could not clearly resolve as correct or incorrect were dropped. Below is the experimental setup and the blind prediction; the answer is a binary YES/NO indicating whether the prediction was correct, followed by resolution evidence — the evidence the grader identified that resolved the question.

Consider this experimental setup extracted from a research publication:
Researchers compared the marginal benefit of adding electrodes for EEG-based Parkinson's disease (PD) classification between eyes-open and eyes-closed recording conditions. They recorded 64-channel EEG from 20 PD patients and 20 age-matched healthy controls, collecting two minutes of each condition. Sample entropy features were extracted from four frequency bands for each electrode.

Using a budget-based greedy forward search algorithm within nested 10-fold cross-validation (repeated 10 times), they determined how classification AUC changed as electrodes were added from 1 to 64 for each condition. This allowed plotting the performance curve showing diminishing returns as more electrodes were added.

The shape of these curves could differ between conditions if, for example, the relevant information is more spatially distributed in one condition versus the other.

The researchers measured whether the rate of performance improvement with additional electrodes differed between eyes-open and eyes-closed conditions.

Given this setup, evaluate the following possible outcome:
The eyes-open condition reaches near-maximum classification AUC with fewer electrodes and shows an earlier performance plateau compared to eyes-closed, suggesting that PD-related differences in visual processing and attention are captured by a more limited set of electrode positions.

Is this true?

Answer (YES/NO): NO